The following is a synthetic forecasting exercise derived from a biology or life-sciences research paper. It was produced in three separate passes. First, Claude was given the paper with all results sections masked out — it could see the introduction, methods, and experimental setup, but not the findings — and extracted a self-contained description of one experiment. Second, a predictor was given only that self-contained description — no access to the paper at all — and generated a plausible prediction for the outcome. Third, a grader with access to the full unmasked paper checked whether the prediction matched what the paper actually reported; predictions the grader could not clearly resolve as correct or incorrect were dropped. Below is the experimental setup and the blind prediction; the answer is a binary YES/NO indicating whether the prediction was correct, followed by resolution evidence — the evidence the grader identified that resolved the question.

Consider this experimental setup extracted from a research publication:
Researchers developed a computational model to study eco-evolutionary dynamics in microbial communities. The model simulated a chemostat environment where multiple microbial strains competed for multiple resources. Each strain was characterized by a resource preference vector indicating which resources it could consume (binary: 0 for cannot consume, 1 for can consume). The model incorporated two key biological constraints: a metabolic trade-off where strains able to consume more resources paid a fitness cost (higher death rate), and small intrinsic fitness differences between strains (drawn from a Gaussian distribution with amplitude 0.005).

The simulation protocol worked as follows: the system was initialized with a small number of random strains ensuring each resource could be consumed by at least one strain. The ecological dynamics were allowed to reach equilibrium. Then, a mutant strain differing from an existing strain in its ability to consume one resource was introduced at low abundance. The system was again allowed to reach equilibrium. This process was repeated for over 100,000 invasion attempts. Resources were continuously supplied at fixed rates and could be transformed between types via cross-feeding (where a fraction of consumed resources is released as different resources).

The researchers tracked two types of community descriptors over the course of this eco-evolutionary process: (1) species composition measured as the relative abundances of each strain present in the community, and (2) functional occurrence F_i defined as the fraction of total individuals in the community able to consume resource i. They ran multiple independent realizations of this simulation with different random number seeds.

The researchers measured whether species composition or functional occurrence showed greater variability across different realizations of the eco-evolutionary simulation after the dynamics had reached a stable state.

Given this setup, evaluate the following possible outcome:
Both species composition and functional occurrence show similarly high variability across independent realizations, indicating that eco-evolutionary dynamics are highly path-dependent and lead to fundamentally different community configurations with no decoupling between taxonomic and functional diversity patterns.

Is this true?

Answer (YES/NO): NO